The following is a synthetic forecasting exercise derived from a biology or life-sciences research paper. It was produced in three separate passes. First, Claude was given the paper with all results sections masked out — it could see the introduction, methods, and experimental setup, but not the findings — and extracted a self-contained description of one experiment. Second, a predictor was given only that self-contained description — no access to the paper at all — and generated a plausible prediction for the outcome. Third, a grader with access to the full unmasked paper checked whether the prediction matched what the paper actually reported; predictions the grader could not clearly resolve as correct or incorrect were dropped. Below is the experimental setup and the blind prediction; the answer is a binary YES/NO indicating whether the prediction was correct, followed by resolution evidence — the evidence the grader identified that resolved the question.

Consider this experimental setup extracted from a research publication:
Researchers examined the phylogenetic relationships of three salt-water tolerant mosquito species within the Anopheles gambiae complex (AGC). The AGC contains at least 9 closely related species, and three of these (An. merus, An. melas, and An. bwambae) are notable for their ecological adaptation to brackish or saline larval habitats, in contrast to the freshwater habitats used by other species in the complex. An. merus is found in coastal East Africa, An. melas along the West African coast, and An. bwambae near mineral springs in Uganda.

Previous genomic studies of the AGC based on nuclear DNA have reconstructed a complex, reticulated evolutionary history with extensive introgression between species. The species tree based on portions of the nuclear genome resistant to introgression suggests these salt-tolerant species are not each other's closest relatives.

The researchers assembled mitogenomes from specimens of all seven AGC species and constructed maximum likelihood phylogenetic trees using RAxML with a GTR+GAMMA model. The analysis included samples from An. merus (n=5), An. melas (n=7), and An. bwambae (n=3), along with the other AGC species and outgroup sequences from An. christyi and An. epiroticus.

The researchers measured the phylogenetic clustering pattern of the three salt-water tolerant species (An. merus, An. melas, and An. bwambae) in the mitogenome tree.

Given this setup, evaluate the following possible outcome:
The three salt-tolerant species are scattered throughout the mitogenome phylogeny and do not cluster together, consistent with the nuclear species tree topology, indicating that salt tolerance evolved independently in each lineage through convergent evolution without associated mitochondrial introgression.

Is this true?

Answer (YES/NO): NO